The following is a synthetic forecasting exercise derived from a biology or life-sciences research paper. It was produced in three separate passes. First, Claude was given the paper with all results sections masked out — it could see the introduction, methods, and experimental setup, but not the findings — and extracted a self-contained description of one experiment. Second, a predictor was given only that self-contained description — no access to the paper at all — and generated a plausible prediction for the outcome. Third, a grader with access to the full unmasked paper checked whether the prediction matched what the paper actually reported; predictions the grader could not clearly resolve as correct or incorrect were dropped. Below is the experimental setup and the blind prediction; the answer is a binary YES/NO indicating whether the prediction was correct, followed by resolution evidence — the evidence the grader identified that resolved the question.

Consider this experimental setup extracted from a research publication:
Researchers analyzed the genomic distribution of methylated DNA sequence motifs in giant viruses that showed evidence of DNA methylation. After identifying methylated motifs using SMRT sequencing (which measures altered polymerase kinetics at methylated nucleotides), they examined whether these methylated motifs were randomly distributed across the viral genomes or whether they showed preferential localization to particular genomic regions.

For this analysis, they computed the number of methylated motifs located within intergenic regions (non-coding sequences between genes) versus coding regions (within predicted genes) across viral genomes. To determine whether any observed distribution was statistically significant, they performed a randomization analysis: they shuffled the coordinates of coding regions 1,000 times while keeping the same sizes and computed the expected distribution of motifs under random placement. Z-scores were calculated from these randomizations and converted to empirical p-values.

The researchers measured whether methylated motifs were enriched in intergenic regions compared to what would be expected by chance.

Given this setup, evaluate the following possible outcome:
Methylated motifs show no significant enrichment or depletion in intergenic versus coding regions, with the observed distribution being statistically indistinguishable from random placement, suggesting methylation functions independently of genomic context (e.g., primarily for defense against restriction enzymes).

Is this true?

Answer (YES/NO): YES